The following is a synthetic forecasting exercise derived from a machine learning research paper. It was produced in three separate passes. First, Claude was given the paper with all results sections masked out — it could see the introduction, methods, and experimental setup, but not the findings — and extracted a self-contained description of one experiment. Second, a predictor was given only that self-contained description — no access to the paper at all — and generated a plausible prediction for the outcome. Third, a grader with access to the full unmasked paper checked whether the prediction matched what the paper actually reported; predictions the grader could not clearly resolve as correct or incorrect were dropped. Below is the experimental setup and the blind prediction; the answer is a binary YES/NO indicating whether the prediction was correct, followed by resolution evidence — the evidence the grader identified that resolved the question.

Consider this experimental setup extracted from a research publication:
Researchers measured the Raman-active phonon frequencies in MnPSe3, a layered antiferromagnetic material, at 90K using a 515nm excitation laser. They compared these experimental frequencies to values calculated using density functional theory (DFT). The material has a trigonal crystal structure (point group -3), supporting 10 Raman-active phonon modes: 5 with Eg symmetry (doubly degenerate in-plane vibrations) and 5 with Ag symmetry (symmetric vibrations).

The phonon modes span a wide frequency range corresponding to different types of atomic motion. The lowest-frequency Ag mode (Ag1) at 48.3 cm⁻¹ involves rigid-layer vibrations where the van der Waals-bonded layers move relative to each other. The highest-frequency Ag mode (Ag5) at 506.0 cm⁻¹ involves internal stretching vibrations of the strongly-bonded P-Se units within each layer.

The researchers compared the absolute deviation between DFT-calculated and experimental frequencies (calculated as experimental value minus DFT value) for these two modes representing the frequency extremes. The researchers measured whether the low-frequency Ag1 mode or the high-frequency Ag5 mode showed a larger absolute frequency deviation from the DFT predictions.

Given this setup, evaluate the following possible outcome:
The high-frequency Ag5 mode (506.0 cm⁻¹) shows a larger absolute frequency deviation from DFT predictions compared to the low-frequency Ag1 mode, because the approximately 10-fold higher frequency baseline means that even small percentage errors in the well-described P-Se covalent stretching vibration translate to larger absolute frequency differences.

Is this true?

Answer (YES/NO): YES